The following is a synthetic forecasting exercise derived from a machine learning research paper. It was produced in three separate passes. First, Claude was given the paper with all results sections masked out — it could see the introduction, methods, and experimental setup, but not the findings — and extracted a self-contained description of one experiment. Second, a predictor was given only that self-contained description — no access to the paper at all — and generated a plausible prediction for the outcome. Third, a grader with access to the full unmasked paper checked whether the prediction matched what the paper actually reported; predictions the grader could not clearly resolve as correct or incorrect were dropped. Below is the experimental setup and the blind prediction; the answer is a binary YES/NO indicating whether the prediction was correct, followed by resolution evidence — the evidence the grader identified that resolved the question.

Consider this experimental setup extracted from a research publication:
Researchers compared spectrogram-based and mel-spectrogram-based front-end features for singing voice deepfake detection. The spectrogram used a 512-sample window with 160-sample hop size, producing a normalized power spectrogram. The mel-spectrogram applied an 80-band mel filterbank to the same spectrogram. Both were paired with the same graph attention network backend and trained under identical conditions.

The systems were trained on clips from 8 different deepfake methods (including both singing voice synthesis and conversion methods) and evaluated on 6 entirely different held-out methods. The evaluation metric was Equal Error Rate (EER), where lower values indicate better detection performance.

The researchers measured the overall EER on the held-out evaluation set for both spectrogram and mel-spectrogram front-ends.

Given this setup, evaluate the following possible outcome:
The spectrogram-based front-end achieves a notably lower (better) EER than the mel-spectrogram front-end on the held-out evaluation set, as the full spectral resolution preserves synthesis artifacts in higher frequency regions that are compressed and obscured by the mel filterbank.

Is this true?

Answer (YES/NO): NO